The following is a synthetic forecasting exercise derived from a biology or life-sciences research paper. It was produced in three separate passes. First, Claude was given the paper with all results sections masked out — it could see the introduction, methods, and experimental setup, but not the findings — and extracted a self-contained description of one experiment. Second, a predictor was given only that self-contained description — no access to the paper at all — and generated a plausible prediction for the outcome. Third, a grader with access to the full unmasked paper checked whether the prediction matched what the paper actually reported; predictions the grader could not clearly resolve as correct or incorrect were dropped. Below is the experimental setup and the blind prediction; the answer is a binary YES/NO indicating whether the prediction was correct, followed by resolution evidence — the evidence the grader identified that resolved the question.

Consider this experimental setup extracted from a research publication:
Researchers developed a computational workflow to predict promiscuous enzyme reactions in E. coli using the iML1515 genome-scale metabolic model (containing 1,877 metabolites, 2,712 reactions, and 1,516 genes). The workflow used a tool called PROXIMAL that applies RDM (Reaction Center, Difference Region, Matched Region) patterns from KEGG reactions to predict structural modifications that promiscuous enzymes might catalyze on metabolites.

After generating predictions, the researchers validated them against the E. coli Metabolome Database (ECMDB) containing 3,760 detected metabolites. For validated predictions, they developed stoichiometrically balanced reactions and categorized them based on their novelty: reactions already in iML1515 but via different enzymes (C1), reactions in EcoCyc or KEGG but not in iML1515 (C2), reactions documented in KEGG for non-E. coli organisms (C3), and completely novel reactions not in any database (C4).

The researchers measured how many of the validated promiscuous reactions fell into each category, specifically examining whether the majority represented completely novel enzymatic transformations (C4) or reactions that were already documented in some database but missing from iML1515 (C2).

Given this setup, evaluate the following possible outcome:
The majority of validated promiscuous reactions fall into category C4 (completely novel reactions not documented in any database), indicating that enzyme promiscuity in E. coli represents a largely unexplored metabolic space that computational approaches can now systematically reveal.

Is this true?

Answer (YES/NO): NO